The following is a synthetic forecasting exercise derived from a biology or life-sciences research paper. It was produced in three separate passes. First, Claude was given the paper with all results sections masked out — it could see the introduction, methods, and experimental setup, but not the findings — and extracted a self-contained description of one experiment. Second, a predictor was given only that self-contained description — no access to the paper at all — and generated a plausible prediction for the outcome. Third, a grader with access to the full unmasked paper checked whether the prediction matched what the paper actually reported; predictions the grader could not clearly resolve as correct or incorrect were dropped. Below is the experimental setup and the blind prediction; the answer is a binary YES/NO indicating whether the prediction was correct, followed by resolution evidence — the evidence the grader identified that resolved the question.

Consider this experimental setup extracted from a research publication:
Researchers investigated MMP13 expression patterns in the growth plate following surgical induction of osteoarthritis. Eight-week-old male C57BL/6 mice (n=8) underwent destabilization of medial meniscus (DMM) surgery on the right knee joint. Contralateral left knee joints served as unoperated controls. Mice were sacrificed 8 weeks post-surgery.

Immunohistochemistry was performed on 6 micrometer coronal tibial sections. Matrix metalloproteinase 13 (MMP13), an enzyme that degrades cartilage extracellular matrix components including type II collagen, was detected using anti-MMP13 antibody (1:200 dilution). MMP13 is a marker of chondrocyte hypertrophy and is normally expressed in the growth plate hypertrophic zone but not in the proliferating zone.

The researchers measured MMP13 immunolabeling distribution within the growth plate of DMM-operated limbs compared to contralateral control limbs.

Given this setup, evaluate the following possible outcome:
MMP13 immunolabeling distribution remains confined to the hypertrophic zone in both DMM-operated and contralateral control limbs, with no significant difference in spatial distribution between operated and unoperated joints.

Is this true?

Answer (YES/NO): NO